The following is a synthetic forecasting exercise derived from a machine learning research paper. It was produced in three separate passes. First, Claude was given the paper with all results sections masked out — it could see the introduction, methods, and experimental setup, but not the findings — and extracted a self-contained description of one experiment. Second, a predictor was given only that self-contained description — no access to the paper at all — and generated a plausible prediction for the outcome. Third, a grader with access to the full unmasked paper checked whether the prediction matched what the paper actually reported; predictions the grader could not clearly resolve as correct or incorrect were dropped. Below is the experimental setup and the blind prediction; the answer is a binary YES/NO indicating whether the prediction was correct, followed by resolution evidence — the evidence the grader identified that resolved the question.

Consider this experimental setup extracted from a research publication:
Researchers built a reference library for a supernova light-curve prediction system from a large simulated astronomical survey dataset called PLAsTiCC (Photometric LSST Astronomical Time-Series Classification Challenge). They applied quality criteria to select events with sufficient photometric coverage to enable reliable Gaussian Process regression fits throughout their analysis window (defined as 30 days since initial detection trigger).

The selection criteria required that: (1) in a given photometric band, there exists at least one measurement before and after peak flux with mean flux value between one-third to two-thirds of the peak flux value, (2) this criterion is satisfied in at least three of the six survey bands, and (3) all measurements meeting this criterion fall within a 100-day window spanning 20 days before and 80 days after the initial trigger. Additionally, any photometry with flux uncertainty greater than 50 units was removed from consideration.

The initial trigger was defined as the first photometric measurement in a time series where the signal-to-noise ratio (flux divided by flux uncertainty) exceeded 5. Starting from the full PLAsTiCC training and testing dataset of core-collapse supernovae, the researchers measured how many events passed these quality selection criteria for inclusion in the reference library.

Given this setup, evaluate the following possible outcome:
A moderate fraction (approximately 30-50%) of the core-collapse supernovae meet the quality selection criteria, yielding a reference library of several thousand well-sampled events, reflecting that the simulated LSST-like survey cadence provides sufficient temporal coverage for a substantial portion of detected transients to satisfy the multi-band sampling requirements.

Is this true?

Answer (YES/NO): YES